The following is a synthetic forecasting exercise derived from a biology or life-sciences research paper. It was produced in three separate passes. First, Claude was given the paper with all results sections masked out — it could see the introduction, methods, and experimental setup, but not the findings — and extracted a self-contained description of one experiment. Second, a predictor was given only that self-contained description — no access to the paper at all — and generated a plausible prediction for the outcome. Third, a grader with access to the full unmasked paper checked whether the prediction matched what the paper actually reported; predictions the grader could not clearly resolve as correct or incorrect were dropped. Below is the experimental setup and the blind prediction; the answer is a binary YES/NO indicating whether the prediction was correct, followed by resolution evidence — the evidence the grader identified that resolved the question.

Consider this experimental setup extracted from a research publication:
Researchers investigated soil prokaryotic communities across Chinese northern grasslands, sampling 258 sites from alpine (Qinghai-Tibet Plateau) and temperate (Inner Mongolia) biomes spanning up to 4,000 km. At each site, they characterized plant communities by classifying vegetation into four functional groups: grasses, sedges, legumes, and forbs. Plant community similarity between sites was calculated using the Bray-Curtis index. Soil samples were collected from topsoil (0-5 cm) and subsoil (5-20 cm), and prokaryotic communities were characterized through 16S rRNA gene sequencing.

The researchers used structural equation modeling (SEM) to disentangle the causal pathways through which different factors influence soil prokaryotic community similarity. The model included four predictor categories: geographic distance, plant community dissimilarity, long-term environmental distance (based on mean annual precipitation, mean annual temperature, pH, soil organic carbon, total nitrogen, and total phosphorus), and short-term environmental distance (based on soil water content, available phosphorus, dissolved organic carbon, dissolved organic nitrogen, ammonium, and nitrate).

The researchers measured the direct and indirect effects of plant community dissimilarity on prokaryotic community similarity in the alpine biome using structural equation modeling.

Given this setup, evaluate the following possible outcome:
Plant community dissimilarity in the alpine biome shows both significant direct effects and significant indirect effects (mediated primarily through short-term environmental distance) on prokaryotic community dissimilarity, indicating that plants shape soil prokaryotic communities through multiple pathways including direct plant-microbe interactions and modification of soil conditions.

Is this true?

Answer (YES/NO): NO